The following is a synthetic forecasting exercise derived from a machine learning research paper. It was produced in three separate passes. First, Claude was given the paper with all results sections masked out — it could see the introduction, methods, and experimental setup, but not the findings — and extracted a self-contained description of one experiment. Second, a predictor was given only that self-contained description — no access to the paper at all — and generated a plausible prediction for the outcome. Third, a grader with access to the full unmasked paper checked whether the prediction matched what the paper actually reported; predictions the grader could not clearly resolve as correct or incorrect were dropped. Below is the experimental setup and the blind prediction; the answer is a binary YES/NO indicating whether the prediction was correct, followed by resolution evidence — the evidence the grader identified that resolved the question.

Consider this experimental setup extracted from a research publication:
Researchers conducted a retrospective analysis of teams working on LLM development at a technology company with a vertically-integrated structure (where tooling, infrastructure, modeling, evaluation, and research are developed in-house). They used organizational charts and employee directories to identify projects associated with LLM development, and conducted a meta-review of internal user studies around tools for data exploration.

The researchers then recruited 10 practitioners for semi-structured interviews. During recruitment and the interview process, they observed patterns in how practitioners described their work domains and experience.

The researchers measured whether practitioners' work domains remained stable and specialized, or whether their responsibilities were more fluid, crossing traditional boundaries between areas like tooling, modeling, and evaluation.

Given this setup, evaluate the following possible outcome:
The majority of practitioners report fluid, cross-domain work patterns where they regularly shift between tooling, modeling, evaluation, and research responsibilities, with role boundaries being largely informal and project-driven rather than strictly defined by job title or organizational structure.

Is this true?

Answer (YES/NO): YES